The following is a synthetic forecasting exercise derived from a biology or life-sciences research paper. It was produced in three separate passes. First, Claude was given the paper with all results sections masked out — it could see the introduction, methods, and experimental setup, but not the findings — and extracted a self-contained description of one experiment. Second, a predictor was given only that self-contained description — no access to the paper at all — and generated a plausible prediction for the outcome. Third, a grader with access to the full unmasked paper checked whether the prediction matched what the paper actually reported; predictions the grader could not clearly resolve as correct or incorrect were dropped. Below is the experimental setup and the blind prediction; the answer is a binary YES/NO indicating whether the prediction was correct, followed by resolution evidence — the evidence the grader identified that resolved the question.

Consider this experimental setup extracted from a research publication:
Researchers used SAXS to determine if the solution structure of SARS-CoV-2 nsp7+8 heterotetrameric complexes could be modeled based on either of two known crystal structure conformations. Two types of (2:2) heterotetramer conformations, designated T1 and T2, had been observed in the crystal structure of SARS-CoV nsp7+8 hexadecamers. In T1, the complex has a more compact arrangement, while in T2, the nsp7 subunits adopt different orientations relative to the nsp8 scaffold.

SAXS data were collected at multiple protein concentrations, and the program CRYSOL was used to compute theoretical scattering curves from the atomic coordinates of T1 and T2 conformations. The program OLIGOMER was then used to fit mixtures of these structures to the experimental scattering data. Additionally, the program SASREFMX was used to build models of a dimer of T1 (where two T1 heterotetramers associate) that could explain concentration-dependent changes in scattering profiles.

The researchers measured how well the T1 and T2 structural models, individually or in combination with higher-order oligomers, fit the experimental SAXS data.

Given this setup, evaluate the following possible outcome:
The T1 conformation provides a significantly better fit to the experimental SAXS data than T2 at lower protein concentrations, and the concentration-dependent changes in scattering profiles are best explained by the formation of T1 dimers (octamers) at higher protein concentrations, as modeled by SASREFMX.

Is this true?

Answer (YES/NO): NO